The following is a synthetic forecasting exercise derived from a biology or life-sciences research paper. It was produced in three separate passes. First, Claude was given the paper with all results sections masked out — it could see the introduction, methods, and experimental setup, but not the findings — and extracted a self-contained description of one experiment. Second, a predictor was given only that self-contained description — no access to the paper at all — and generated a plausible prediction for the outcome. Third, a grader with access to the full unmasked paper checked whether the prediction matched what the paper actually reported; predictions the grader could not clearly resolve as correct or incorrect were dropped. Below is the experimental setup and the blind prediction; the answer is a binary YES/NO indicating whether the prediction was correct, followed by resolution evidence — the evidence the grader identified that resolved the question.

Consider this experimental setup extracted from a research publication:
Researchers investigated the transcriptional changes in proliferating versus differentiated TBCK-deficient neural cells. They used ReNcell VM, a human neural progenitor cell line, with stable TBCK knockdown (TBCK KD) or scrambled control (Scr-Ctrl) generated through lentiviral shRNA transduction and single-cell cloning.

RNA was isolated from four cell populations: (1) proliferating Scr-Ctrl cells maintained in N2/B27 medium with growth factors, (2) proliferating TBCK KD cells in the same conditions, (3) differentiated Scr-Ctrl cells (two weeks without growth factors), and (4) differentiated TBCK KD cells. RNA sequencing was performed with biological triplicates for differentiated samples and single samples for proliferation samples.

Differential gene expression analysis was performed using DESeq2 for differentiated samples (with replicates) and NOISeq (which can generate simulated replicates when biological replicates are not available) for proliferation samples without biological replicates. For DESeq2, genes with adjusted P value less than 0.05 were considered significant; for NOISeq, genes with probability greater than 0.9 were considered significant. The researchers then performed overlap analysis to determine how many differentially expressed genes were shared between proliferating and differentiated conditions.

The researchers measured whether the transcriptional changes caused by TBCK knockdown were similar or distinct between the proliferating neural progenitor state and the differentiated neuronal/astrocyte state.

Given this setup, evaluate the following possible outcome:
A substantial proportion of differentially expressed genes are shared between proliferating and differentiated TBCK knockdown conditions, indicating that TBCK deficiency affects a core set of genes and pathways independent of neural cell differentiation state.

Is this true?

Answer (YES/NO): YES